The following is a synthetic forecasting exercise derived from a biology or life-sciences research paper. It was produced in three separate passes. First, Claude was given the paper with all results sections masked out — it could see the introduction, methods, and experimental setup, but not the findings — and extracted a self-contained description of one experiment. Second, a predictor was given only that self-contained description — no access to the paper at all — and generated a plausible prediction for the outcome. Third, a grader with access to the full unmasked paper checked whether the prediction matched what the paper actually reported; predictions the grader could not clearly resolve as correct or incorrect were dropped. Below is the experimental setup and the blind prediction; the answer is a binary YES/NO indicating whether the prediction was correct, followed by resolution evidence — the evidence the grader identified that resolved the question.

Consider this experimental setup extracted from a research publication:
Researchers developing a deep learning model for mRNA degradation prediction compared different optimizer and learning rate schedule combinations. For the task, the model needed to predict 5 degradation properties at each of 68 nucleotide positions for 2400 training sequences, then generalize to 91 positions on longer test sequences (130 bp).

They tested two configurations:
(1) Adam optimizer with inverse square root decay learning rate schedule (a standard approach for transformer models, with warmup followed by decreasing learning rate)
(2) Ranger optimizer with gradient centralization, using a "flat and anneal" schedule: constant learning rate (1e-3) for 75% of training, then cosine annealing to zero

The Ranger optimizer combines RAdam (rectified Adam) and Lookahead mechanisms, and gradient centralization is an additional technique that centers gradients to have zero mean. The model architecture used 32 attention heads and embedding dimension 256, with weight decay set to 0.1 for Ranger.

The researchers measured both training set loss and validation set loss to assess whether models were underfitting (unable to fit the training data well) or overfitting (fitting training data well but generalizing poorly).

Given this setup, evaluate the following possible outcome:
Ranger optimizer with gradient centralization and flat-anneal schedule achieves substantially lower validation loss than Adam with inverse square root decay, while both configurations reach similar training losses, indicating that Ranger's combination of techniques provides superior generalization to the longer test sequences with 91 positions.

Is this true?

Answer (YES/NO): NO